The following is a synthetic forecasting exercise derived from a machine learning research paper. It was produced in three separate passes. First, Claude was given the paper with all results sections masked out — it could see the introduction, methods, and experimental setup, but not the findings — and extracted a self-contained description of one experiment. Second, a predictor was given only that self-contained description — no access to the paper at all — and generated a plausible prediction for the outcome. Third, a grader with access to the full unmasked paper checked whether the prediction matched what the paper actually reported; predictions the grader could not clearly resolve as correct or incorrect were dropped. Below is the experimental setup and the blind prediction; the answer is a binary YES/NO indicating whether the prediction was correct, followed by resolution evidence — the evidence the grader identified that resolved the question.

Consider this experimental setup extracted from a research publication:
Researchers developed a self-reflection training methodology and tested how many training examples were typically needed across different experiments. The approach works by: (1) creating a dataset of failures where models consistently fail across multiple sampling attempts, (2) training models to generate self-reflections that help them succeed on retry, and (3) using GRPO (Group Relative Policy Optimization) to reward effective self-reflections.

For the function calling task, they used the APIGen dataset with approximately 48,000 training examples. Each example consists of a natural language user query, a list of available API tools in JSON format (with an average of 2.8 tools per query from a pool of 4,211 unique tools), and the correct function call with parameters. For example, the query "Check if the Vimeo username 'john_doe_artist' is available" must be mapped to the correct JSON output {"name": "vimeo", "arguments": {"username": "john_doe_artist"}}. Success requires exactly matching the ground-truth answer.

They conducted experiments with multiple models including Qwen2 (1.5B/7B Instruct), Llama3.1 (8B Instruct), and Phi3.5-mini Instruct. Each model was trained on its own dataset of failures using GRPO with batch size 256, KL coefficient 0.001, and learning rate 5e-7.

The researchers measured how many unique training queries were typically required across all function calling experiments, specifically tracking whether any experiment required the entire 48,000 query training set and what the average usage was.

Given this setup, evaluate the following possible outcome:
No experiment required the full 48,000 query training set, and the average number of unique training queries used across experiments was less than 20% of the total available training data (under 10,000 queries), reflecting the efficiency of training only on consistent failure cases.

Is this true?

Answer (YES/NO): NO